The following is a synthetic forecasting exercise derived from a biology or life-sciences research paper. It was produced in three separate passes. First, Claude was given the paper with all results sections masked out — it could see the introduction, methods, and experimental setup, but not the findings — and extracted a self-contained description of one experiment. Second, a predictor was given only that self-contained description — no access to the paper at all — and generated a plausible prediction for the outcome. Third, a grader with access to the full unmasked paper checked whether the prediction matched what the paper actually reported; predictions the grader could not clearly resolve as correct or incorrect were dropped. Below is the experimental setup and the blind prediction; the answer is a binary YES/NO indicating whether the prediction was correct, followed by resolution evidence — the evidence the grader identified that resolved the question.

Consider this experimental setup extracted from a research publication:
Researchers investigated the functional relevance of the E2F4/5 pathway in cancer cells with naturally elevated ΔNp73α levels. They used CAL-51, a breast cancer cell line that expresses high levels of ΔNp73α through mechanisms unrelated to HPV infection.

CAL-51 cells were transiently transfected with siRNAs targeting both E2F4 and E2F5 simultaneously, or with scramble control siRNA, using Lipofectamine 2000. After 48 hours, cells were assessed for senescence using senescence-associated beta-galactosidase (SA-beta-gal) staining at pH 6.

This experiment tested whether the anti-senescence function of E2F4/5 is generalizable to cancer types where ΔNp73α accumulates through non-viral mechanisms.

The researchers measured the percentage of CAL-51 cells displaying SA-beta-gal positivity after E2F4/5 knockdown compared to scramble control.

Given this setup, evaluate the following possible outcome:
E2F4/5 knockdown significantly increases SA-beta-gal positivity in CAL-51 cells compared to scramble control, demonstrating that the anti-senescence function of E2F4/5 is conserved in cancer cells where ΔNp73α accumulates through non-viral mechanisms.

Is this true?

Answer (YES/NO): YES